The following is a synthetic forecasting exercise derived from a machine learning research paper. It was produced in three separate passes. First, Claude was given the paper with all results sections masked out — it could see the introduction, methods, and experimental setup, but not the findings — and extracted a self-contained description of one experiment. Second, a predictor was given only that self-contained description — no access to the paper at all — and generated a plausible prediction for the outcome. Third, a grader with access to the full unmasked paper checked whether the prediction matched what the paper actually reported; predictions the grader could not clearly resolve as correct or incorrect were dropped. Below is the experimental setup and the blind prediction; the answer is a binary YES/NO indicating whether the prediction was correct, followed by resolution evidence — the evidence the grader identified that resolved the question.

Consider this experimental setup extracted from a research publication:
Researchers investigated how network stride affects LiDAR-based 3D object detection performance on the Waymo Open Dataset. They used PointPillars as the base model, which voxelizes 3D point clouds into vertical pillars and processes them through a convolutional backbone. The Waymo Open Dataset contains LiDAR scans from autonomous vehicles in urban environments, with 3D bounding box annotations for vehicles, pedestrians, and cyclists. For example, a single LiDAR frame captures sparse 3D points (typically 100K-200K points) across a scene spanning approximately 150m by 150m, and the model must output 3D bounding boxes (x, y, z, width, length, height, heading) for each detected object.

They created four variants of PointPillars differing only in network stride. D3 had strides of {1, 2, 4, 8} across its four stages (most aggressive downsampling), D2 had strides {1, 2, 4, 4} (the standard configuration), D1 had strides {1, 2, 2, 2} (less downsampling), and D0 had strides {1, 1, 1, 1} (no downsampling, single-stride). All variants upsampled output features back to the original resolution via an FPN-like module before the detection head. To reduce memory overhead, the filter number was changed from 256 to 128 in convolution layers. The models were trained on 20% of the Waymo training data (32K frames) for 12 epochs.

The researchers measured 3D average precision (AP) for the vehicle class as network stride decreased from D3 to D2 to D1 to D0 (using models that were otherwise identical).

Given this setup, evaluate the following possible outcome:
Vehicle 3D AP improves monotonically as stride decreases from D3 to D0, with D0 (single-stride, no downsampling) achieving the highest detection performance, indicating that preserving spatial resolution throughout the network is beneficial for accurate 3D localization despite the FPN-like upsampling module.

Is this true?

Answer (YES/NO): NO